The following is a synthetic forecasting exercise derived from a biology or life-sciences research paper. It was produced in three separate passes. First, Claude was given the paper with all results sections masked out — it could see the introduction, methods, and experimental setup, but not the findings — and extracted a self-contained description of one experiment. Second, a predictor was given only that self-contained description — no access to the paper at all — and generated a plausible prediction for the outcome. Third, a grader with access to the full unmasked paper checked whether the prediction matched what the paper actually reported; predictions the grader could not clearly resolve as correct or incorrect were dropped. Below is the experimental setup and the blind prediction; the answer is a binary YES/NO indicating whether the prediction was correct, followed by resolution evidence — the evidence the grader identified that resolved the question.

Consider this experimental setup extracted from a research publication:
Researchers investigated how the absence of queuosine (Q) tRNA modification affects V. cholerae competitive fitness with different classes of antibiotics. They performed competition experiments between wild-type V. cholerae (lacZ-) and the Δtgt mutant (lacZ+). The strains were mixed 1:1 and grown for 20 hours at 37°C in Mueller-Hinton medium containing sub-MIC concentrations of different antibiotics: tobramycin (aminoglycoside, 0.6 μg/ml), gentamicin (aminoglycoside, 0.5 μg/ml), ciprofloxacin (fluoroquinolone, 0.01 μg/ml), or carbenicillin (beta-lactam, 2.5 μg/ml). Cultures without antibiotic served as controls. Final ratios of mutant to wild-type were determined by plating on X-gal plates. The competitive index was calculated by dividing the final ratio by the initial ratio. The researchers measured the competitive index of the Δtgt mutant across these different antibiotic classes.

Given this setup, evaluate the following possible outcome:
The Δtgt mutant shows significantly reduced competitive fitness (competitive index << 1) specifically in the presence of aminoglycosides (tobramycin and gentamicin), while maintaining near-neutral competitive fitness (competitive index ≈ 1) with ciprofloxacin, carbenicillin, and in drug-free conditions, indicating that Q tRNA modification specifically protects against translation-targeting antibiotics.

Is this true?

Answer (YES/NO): NO